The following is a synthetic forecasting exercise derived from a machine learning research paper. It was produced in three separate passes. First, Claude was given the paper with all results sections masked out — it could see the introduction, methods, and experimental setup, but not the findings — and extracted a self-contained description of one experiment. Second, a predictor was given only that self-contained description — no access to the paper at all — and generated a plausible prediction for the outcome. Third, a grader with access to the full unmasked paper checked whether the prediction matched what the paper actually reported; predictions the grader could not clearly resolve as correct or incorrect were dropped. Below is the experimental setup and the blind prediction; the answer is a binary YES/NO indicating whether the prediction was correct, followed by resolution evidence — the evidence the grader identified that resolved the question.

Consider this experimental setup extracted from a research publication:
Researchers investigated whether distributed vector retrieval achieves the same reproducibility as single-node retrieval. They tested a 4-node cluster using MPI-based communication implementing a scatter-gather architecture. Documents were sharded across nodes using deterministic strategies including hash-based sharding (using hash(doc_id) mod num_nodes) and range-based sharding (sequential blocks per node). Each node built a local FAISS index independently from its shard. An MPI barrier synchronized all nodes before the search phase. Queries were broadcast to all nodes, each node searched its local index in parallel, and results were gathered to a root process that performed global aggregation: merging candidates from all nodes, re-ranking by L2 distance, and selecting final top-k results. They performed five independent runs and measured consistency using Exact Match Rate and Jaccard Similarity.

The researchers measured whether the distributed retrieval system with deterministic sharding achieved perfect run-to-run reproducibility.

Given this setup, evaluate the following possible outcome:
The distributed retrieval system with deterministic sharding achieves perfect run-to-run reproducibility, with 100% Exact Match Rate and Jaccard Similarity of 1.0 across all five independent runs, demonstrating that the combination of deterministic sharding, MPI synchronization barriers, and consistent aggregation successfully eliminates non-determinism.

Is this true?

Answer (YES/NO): YES